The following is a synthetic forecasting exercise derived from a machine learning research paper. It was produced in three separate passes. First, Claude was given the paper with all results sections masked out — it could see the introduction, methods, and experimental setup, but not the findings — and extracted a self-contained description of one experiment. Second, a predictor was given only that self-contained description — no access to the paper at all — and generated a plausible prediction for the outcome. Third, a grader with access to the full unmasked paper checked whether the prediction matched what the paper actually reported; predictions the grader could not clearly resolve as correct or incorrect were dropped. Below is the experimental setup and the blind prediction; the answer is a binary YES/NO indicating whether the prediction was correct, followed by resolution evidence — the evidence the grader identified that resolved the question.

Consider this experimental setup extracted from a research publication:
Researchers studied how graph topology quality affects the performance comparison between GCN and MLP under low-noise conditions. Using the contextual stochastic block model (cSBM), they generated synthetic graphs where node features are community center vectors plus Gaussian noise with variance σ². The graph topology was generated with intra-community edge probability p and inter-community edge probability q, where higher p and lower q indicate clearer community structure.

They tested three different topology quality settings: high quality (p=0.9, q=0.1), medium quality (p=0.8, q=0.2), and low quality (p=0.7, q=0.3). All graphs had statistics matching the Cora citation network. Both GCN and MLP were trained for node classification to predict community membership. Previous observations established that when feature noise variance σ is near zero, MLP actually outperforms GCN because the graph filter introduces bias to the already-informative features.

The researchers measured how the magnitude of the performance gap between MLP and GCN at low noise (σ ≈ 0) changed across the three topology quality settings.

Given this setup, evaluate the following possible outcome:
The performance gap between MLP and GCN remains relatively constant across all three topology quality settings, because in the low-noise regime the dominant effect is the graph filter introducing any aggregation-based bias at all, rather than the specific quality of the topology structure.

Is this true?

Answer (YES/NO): NO